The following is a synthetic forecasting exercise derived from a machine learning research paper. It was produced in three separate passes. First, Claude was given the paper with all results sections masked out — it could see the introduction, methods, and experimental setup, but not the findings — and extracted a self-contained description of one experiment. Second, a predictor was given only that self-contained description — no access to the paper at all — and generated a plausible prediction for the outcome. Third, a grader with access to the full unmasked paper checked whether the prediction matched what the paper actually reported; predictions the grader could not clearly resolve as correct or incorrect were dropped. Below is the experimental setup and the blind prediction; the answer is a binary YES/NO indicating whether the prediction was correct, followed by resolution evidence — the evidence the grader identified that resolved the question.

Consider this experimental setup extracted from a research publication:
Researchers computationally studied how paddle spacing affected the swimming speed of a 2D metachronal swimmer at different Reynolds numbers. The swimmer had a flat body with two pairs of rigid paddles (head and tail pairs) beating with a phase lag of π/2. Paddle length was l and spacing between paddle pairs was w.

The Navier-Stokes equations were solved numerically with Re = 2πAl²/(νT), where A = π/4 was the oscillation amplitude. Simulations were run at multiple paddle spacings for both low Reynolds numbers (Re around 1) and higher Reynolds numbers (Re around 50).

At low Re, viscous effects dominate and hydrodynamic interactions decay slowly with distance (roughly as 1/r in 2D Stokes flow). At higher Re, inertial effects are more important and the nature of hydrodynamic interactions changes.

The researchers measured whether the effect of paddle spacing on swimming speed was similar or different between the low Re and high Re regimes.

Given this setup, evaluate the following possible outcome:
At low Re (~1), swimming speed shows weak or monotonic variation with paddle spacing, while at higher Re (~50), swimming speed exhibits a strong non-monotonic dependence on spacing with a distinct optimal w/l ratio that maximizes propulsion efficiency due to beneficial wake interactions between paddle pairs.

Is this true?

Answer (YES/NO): NO